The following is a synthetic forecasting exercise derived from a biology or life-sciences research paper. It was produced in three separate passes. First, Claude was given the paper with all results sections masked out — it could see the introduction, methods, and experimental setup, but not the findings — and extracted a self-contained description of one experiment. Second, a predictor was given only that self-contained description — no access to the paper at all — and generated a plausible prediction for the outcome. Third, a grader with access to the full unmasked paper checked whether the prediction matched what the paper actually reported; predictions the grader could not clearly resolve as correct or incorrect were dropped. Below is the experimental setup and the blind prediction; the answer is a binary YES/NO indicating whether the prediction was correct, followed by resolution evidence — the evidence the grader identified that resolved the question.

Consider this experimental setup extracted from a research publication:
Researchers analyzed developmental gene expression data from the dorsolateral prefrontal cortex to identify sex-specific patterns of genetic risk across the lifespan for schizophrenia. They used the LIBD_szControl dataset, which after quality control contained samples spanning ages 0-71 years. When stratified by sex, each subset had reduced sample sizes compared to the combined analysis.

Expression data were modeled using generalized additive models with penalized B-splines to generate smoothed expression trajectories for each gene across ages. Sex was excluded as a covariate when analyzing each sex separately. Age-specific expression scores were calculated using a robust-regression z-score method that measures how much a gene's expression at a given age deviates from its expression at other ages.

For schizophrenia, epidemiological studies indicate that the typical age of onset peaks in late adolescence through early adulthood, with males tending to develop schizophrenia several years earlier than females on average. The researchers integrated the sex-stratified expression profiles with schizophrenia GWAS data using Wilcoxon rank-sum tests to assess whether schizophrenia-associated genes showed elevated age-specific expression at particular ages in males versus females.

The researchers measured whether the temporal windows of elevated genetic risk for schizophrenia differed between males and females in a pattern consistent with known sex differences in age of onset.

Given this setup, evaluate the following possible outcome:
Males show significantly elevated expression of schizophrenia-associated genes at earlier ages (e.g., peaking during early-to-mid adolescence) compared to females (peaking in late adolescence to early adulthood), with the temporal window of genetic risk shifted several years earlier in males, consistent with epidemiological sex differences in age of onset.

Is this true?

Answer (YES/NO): NO